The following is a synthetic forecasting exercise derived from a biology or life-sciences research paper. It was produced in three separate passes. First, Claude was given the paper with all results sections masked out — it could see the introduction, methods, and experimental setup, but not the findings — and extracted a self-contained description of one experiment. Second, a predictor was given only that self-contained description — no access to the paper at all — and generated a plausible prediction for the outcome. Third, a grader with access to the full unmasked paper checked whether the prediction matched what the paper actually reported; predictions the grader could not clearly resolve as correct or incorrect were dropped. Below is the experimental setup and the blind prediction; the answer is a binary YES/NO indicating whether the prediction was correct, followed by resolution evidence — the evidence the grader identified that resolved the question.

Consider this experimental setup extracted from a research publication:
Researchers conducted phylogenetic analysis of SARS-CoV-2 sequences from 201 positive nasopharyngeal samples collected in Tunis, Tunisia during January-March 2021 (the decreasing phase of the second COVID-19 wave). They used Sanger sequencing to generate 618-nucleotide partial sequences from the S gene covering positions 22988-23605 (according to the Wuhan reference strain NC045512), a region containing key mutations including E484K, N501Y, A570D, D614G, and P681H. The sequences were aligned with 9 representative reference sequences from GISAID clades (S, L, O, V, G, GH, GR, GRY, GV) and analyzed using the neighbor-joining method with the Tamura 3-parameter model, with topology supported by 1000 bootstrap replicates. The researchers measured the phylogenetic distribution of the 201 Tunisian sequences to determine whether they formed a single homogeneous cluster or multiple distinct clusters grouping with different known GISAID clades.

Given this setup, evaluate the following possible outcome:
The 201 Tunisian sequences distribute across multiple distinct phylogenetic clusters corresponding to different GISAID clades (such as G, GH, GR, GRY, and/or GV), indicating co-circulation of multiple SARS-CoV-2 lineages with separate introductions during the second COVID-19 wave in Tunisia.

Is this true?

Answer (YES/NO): YES